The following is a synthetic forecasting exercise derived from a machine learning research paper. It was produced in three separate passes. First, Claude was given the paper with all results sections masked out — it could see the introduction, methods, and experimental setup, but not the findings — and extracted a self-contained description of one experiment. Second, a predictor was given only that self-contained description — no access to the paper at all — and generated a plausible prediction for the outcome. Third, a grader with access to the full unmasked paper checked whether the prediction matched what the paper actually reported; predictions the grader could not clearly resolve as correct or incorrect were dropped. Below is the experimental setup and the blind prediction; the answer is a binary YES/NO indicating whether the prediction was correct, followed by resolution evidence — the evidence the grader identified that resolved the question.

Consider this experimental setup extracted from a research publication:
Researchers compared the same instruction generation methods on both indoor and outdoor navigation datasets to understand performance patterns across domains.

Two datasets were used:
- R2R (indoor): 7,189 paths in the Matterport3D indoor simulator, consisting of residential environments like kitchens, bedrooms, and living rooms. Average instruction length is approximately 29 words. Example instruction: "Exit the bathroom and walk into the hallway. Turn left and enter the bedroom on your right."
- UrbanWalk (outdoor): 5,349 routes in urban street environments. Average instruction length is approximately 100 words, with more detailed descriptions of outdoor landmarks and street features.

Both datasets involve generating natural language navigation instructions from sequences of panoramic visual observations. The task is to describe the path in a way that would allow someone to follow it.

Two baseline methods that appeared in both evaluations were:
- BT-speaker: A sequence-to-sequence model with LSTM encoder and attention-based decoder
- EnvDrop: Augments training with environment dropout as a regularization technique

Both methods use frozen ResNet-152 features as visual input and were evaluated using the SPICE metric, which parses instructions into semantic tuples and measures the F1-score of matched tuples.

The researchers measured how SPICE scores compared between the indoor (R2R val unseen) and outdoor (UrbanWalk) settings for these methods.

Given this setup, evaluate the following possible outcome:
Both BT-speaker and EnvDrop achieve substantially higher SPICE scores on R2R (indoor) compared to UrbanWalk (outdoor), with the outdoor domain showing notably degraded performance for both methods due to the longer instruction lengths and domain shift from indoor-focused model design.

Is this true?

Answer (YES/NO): NO